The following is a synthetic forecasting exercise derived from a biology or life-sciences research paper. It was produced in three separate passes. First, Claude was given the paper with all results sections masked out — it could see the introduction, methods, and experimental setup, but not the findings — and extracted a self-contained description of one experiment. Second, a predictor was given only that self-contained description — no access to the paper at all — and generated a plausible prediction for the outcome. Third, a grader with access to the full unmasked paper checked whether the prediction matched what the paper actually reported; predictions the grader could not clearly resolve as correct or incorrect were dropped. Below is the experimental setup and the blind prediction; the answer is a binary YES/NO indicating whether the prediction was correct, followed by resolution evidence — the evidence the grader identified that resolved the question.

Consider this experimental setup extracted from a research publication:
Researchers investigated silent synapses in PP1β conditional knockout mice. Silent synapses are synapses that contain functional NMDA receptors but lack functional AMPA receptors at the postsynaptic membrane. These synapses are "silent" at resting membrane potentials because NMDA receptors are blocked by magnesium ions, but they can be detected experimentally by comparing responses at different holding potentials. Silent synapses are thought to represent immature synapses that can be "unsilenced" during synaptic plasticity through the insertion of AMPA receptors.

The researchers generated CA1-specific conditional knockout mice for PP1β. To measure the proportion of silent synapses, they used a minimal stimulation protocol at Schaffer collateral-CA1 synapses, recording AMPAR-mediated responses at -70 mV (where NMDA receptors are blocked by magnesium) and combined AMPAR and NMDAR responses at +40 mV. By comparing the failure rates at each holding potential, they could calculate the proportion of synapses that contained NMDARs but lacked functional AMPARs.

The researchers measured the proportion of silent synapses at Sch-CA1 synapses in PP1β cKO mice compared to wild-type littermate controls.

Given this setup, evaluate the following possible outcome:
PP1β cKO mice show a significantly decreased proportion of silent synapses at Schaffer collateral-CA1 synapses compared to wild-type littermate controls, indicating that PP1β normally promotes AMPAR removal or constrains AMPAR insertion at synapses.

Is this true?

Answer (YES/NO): YES